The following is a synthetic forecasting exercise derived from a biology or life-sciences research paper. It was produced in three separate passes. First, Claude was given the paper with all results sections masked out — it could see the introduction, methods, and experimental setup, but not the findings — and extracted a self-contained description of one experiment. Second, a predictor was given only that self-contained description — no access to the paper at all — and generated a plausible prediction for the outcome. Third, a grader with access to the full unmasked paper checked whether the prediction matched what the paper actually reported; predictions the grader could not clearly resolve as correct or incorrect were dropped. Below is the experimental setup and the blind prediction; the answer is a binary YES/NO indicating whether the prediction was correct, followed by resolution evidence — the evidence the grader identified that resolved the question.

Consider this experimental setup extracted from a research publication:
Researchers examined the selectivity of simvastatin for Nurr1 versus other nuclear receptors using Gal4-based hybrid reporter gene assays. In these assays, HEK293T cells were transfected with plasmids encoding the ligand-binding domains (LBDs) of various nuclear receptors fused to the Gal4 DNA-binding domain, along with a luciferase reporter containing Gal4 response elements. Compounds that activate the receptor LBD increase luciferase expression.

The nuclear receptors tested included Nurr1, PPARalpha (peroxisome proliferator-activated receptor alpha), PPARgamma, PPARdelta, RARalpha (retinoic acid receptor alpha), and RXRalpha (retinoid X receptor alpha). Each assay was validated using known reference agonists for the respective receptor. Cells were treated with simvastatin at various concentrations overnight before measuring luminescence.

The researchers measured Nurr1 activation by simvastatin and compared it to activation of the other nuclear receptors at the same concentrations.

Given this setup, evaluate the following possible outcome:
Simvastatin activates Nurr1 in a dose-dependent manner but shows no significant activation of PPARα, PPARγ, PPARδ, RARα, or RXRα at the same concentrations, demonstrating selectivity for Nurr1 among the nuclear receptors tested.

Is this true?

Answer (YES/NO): YES